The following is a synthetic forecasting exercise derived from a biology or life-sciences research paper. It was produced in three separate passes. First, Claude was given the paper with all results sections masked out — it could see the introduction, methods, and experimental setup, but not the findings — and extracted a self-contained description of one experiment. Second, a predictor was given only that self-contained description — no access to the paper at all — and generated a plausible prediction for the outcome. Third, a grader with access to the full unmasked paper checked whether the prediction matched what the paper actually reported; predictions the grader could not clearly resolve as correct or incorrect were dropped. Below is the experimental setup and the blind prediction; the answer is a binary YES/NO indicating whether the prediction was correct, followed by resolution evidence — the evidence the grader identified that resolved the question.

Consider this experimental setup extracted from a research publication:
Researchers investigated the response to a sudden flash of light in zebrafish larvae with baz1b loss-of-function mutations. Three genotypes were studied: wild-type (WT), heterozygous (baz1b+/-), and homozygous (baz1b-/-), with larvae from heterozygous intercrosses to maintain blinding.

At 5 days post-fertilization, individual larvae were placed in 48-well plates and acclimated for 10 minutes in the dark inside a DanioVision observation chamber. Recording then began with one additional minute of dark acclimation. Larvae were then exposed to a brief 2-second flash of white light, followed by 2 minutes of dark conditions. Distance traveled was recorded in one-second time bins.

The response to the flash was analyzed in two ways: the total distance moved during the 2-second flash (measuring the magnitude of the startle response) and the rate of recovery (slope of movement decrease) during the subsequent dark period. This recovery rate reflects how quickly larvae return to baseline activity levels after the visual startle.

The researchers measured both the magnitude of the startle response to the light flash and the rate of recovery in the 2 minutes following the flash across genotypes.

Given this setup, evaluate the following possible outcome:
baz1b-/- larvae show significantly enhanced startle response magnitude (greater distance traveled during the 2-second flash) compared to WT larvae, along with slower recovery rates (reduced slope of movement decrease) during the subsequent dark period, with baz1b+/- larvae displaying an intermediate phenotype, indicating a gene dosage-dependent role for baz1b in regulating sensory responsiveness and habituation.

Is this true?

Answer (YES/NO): NO